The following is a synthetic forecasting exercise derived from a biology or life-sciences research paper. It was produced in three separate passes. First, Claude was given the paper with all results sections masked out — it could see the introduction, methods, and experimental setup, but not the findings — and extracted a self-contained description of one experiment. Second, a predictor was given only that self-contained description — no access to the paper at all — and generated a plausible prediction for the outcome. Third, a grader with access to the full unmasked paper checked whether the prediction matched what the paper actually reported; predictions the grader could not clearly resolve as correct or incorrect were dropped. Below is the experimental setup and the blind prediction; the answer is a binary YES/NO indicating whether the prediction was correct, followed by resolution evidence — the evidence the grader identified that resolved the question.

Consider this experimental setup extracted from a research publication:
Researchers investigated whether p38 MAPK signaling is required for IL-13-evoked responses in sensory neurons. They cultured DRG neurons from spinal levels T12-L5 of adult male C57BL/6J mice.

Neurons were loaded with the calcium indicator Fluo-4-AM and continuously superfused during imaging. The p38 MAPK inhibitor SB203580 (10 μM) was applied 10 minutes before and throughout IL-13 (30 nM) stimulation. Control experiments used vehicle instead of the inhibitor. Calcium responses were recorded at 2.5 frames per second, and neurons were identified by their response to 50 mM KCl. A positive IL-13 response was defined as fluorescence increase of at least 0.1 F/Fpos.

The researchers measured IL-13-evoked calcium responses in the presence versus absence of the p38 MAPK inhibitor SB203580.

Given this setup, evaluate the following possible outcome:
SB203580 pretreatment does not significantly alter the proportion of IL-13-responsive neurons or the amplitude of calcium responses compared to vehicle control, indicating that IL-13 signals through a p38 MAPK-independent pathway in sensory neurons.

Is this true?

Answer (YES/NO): NO